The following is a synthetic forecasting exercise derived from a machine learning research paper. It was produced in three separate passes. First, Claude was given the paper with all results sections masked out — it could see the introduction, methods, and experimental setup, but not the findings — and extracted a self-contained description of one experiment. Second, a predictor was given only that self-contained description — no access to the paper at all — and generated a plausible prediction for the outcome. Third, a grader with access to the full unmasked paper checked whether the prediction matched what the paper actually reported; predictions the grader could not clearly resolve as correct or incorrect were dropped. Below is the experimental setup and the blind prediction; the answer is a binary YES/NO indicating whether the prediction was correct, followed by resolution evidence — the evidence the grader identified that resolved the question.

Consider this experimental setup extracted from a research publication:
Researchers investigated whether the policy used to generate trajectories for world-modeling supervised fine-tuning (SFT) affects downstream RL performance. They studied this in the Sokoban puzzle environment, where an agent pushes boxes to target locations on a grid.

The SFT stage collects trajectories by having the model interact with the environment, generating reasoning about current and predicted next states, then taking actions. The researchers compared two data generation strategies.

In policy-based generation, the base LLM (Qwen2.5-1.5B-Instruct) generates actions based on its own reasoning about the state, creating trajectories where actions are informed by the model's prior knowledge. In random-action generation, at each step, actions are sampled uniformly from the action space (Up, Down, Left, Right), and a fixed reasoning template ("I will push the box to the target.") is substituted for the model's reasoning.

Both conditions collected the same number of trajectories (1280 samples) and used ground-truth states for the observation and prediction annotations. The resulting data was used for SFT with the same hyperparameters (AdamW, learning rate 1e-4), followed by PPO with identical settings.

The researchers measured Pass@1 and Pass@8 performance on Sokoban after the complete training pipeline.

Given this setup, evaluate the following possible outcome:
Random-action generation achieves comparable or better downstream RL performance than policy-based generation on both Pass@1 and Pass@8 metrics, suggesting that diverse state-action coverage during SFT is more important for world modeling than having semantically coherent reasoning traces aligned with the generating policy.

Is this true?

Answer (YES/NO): NO